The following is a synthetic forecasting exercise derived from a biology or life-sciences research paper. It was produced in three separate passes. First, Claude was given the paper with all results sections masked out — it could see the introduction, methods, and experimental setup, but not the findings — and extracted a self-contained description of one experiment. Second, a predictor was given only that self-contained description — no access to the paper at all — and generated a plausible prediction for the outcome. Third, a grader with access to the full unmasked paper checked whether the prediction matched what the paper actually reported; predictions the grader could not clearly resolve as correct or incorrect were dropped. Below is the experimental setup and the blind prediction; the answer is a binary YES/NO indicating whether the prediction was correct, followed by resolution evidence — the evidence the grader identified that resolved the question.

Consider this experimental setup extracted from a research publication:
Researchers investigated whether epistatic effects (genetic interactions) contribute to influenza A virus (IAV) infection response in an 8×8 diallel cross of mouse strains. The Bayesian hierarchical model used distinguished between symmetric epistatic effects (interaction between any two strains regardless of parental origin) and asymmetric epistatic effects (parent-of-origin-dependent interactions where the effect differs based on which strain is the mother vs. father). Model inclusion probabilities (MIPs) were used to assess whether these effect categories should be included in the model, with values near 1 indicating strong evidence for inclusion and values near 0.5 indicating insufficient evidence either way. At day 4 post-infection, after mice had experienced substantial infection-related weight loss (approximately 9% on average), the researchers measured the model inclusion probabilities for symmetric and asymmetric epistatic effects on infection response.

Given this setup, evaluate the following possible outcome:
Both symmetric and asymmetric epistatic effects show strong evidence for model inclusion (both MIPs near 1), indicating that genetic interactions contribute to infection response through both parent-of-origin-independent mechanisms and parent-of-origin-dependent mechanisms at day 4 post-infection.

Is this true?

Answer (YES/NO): YES